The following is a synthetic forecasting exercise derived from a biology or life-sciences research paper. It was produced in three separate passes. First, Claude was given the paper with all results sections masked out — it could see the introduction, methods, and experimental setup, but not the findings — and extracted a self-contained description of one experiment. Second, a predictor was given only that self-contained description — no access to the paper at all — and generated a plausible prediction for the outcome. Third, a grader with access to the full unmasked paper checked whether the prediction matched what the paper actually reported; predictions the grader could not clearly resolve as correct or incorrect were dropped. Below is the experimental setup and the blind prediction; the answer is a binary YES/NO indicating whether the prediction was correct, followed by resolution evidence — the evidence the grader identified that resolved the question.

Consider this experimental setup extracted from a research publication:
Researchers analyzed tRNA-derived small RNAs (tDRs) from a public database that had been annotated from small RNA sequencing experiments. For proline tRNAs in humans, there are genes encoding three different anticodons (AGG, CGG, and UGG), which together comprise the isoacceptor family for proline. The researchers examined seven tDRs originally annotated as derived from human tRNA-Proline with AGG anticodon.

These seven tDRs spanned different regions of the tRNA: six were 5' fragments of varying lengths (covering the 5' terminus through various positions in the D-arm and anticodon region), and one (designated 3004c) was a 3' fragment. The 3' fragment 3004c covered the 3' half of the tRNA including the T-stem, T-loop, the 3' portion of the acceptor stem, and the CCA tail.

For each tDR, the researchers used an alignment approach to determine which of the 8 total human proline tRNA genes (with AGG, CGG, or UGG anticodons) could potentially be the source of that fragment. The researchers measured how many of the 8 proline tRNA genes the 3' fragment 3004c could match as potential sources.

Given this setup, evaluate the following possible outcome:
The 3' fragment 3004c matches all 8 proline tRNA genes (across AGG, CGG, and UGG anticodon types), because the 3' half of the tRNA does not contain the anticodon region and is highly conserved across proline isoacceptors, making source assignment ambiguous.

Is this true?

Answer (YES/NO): YES